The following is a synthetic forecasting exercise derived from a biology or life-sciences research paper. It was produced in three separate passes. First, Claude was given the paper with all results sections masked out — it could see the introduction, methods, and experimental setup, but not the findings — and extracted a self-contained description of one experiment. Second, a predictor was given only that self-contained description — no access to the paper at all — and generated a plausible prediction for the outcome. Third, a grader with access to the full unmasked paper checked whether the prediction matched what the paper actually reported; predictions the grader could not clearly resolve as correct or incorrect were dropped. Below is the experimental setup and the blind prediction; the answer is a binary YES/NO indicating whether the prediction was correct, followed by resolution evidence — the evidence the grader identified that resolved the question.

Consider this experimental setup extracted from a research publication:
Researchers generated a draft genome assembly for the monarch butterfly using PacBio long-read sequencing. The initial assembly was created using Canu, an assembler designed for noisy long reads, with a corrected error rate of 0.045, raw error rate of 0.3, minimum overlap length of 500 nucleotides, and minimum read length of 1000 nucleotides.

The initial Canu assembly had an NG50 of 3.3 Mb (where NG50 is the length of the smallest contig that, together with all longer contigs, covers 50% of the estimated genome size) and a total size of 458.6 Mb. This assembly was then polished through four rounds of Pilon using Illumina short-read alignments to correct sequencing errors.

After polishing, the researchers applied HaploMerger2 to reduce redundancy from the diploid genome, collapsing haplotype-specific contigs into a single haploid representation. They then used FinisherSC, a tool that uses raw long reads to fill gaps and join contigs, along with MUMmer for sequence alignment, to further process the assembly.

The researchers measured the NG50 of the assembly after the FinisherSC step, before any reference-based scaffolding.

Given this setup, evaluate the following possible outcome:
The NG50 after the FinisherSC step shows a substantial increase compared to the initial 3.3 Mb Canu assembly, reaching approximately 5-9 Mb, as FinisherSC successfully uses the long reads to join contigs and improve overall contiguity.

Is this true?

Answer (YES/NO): YES